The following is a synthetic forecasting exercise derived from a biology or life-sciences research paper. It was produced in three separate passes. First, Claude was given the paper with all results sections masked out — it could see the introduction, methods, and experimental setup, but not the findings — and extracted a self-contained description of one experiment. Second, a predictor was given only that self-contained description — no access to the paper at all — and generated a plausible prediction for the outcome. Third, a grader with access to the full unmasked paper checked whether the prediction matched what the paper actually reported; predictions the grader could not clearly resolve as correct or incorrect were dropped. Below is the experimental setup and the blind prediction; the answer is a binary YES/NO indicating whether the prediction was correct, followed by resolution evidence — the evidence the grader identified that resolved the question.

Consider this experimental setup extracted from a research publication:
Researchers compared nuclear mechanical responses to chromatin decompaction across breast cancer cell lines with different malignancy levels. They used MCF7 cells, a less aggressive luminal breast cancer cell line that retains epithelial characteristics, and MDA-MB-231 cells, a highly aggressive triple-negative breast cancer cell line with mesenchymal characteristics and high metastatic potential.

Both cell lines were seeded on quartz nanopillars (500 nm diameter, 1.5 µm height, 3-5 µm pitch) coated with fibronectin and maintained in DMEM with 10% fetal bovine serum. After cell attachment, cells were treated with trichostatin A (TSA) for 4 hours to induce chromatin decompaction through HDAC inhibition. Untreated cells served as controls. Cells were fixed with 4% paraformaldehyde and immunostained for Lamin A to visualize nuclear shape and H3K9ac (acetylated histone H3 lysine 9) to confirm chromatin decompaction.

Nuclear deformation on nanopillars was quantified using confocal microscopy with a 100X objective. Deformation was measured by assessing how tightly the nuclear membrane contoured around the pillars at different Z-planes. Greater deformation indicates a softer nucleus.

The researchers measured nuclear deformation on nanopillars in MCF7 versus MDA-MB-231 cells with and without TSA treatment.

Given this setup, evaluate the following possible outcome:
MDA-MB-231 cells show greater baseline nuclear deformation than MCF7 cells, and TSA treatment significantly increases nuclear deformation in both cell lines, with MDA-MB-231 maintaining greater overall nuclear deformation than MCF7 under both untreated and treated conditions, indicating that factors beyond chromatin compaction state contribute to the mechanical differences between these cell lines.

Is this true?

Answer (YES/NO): NO